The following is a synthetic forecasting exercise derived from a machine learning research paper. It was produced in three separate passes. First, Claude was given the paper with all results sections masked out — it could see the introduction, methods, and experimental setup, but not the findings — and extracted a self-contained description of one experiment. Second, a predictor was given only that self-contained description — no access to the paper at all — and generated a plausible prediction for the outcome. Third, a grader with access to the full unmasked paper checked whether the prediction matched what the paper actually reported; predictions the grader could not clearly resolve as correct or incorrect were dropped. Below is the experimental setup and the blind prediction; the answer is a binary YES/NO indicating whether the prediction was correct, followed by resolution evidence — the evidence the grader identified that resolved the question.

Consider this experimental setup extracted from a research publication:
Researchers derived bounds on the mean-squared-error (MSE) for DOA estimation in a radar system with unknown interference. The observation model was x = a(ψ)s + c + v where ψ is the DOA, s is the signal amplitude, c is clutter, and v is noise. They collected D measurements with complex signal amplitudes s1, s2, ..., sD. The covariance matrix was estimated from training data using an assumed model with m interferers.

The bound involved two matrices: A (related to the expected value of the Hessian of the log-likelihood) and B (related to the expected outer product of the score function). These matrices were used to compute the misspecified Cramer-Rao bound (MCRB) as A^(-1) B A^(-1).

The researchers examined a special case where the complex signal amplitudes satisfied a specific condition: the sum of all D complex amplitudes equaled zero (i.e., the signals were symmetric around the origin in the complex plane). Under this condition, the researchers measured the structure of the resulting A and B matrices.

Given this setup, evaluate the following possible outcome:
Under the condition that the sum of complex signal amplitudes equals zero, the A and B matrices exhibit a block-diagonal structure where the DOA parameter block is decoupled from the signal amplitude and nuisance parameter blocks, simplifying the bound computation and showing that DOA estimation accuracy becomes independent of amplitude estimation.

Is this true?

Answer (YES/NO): NO